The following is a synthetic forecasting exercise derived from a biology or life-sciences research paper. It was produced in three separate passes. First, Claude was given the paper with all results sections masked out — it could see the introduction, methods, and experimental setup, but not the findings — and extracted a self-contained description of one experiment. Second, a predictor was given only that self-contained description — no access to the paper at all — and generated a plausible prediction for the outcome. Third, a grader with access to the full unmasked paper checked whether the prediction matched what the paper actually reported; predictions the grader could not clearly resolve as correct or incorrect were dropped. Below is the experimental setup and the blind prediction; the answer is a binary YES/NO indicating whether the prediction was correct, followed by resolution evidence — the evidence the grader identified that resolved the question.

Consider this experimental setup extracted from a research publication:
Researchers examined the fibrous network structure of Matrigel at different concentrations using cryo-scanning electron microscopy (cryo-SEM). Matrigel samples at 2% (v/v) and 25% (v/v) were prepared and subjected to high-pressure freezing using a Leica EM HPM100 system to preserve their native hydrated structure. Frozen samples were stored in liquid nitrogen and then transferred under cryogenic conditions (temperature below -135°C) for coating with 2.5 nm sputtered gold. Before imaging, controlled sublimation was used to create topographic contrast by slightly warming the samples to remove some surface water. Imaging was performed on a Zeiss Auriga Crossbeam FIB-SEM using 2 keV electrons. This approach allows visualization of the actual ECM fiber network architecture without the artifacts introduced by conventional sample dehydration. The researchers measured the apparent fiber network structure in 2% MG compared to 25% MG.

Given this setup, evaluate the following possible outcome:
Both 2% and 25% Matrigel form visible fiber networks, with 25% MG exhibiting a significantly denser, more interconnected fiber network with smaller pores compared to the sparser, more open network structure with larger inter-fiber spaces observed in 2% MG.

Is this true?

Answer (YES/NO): NO